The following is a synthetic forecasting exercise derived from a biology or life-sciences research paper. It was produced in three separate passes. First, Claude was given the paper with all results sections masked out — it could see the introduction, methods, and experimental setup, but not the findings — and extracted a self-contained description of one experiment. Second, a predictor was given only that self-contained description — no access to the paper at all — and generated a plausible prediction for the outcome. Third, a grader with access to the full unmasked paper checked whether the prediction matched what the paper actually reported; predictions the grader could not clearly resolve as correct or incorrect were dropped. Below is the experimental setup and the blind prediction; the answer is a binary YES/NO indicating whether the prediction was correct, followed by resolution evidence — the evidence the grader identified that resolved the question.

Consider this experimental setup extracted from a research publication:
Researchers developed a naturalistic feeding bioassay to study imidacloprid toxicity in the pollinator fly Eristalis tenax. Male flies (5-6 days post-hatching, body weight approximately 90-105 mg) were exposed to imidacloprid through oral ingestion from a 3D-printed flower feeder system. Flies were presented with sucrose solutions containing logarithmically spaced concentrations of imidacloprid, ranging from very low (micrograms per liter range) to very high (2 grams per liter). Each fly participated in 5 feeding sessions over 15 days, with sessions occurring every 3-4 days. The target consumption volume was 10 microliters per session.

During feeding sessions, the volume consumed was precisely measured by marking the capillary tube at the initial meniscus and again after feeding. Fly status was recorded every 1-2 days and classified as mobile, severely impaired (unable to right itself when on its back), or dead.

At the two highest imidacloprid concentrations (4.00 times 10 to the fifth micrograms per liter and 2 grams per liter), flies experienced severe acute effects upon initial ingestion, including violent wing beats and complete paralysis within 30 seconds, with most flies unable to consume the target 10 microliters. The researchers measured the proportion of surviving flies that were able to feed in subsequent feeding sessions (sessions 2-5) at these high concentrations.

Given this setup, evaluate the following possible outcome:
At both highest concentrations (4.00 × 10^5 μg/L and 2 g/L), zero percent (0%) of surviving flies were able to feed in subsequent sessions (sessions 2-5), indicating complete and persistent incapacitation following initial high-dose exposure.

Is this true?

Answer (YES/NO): NO